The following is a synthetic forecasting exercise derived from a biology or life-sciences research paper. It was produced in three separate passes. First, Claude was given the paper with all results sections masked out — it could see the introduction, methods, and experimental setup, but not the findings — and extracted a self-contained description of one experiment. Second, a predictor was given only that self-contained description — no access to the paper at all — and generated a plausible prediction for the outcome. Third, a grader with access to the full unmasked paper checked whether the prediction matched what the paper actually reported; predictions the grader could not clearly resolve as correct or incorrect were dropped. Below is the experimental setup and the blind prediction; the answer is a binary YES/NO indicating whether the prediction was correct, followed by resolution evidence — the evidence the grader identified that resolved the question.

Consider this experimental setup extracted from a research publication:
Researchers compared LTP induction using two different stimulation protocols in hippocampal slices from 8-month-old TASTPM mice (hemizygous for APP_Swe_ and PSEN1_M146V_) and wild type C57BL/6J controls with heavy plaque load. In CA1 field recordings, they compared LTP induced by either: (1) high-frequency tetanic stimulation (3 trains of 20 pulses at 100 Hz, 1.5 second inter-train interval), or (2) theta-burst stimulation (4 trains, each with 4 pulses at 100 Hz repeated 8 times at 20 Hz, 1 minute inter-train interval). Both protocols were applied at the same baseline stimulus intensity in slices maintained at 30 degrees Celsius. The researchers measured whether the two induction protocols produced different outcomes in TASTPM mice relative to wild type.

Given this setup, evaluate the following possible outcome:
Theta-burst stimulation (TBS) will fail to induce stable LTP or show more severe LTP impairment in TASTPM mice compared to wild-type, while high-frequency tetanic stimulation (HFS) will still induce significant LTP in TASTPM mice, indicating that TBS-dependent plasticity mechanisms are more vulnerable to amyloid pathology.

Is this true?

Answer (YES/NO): NO